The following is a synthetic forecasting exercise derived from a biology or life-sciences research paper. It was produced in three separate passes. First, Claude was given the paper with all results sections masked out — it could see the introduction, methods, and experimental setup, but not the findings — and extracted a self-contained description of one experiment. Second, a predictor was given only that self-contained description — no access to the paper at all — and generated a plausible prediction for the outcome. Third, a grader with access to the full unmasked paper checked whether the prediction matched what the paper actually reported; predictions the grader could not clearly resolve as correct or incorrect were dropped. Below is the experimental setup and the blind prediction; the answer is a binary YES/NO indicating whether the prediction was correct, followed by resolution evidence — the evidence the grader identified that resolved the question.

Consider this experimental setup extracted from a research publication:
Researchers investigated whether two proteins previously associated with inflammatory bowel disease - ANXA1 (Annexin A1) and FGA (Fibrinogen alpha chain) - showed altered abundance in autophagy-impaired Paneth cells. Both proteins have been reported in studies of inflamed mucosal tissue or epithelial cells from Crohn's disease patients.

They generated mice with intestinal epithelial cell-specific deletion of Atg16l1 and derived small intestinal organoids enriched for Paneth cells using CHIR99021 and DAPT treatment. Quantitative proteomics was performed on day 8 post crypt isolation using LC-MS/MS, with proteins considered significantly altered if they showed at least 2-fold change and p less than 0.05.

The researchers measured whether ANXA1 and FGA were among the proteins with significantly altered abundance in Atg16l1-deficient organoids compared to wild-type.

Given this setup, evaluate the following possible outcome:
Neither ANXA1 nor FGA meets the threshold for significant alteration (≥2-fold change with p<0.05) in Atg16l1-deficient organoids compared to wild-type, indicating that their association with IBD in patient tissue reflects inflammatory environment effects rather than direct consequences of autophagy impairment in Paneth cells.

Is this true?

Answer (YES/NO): NO